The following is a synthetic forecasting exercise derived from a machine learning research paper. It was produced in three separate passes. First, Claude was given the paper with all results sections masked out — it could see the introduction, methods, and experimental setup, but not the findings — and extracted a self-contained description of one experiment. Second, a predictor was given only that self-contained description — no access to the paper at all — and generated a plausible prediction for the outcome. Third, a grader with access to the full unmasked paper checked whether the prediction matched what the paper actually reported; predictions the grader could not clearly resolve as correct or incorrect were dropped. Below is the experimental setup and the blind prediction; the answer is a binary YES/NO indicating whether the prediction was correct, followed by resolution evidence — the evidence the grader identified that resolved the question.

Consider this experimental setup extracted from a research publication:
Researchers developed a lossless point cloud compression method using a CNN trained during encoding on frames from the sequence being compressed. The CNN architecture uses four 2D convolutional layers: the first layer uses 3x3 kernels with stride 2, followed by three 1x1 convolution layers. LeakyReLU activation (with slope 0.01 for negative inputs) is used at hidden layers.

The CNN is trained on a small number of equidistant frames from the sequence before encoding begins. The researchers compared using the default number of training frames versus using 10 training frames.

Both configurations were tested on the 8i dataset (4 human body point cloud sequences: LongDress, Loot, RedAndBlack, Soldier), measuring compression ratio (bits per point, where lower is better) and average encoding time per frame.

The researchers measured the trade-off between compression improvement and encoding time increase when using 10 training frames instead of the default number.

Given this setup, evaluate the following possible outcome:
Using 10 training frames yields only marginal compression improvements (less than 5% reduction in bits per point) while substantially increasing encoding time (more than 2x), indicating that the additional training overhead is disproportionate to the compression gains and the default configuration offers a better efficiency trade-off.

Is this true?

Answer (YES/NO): NO